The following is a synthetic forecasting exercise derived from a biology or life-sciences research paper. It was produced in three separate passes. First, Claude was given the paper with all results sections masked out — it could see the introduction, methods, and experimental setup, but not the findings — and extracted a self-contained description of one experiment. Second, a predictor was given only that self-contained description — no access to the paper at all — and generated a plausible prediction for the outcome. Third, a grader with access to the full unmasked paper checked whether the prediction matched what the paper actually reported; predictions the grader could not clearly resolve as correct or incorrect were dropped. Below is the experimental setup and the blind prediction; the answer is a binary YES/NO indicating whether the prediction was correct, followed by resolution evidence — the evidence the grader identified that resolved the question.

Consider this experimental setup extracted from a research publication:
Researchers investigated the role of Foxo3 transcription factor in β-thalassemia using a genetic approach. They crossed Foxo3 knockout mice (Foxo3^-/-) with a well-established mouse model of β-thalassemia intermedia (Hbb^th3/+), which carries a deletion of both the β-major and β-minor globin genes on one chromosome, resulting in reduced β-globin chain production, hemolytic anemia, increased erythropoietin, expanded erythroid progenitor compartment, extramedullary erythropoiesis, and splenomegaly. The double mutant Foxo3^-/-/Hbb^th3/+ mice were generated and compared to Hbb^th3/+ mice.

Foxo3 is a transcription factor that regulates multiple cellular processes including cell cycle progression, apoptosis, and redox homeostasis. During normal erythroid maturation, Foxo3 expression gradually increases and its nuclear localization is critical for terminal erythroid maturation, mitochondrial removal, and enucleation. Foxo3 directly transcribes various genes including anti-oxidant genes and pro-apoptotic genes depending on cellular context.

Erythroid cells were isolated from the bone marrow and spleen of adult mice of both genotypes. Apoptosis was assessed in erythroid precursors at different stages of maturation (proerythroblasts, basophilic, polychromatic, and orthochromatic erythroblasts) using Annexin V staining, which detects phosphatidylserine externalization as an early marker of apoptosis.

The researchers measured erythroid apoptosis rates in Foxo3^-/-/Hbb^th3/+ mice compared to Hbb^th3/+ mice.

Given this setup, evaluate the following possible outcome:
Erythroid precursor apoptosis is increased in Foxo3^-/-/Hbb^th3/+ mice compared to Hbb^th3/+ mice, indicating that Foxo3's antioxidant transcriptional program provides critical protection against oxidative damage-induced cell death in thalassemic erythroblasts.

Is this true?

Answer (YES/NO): NO